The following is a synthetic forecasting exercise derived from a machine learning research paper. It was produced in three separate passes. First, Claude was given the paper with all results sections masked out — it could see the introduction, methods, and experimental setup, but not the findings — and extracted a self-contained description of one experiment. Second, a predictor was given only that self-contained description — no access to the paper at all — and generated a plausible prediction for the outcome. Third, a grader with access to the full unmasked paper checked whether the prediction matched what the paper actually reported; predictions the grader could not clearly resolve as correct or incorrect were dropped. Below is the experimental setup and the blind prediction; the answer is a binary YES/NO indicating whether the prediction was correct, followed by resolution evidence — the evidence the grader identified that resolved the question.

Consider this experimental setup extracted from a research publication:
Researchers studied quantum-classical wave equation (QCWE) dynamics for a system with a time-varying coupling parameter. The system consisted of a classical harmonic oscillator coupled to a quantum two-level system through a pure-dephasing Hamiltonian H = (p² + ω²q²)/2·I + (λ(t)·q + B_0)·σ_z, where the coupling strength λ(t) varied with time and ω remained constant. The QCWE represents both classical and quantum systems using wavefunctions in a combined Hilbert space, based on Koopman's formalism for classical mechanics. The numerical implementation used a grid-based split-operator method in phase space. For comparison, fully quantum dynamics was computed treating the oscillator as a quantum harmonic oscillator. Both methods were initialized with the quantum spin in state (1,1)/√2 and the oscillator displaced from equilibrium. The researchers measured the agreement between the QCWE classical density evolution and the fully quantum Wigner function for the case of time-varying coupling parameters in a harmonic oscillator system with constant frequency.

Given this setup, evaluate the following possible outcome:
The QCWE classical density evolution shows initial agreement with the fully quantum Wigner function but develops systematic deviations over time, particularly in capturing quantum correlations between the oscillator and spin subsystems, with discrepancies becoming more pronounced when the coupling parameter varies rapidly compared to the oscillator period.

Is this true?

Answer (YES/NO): NO